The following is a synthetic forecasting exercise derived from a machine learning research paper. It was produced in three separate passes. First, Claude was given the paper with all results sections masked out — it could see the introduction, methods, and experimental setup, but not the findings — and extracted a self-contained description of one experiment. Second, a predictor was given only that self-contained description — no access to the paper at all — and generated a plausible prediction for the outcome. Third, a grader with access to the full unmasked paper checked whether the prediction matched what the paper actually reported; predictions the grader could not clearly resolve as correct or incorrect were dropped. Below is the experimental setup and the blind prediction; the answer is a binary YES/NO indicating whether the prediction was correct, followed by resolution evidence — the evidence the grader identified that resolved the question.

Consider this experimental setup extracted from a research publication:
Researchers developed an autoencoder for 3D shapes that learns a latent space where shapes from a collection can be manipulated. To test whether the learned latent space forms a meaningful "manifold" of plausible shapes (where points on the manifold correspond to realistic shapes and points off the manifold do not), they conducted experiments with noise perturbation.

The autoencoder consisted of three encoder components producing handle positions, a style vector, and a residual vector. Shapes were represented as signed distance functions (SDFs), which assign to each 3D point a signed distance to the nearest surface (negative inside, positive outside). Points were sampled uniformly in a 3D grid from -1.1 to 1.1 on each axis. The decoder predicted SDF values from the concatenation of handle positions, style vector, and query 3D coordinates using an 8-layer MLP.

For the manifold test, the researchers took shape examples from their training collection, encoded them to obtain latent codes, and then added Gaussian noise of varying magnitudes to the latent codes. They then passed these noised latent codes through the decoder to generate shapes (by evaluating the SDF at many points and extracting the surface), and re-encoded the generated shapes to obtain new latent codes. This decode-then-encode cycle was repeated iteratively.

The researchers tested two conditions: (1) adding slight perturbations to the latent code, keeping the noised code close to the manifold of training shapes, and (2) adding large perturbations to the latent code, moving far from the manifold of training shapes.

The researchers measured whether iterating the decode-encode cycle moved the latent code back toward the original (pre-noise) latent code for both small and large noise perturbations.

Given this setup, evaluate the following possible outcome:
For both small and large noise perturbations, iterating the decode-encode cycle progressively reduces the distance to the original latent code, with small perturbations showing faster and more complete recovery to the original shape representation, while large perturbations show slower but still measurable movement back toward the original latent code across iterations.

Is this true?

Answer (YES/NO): NO